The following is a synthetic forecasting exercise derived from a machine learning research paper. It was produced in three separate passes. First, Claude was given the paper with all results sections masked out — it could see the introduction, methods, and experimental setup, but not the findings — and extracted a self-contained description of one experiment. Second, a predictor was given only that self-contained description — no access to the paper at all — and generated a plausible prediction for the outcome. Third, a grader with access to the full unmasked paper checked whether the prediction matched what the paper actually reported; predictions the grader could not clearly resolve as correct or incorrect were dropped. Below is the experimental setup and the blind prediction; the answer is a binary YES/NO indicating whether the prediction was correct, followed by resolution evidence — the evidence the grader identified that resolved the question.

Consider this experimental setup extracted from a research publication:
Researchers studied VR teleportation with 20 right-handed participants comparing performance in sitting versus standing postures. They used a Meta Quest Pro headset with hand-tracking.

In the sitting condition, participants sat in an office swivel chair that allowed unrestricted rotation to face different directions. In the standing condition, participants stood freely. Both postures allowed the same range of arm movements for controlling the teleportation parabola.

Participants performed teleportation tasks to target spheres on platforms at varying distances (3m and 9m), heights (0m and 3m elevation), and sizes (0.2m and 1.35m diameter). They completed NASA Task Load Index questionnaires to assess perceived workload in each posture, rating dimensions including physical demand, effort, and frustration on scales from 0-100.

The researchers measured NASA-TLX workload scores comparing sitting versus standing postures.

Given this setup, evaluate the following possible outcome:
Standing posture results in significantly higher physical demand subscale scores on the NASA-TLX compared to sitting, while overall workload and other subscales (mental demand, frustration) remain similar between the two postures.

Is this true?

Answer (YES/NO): NO